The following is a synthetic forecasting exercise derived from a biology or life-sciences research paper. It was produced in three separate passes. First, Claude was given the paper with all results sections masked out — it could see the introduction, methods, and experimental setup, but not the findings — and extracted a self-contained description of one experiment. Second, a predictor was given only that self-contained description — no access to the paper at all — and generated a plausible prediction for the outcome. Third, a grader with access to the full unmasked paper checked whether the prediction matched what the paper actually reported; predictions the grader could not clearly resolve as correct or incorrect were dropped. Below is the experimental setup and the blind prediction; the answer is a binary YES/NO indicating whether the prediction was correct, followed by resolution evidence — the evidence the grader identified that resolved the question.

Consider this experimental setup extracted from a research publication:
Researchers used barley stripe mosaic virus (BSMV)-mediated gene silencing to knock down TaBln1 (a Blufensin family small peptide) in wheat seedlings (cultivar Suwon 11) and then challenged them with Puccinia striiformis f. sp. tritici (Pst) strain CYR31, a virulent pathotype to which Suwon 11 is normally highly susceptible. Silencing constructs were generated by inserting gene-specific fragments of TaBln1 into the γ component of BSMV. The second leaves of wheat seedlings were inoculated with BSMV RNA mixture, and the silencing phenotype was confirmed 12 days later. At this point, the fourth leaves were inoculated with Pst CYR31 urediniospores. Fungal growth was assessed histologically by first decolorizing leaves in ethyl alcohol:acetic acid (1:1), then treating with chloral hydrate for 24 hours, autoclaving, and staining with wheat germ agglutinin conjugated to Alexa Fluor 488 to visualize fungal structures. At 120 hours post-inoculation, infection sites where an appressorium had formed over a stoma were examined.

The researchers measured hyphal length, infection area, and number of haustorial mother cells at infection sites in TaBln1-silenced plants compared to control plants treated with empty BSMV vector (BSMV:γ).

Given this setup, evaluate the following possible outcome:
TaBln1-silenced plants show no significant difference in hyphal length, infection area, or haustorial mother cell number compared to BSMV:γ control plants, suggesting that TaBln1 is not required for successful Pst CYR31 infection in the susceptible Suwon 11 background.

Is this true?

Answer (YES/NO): NO